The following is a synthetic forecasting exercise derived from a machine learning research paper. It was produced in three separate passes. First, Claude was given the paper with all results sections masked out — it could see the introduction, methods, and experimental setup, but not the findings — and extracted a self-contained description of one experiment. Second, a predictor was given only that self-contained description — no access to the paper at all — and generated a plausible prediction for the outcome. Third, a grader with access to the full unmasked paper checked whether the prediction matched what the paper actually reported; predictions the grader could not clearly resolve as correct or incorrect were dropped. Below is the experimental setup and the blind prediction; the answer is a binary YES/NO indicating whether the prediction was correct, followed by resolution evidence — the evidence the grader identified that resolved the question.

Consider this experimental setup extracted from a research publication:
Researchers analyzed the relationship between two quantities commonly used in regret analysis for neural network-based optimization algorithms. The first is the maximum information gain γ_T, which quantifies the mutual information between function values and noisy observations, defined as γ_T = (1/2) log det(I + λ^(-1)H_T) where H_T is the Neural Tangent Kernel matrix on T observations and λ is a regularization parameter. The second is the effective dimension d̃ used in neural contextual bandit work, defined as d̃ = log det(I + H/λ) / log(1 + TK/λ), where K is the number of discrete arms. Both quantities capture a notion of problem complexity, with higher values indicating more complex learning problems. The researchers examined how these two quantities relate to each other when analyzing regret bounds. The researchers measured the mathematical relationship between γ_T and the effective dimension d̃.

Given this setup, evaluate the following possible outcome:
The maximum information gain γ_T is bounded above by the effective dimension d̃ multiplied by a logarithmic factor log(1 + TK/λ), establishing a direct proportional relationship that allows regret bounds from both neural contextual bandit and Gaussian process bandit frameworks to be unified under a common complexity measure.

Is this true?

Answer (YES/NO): NO